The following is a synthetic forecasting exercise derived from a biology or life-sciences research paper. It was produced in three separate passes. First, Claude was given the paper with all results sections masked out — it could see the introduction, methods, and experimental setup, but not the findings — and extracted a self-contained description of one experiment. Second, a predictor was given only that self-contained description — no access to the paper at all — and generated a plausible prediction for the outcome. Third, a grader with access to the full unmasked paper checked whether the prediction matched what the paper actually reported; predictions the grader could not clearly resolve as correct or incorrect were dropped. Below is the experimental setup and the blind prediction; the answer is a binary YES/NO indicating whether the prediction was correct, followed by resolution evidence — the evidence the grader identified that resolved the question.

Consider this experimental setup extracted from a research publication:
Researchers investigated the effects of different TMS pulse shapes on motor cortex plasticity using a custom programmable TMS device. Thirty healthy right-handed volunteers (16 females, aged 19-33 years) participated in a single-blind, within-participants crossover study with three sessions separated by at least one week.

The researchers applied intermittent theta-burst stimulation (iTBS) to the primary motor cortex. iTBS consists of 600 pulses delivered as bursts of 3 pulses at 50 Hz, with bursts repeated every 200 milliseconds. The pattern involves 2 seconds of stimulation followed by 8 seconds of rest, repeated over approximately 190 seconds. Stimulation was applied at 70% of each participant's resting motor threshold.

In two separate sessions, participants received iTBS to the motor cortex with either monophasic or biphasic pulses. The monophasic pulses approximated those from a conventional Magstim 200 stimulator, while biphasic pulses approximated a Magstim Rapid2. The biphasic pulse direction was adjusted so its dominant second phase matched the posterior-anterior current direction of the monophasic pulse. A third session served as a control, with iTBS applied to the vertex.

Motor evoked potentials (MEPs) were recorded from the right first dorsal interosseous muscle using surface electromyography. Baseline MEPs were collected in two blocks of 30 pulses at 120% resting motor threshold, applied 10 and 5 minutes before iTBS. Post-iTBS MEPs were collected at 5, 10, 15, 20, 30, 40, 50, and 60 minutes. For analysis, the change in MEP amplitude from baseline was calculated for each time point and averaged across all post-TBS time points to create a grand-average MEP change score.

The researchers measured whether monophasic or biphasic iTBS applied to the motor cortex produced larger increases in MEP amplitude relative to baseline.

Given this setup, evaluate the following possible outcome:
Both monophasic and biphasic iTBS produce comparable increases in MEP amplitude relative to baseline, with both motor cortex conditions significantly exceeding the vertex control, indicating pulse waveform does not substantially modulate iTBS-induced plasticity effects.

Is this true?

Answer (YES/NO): NO